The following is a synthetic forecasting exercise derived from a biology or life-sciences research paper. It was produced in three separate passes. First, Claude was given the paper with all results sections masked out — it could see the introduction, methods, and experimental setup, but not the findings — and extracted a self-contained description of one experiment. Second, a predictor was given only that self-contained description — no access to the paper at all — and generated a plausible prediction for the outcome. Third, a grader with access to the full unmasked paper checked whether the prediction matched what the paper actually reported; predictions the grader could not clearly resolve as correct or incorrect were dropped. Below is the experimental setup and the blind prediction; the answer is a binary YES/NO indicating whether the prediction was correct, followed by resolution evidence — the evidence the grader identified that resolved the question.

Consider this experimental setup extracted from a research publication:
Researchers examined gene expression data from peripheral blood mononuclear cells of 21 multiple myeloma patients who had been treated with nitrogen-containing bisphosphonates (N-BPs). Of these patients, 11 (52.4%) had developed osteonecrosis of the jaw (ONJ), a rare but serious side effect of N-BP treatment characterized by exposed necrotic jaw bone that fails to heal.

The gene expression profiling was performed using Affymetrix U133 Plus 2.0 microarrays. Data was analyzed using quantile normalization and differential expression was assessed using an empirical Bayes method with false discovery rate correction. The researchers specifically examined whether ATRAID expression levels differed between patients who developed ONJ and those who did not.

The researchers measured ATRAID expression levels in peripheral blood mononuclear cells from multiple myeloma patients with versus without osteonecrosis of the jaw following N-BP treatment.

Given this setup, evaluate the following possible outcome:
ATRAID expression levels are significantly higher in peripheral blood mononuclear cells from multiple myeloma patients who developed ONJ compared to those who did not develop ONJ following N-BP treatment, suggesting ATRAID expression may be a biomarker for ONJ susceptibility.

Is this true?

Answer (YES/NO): NO